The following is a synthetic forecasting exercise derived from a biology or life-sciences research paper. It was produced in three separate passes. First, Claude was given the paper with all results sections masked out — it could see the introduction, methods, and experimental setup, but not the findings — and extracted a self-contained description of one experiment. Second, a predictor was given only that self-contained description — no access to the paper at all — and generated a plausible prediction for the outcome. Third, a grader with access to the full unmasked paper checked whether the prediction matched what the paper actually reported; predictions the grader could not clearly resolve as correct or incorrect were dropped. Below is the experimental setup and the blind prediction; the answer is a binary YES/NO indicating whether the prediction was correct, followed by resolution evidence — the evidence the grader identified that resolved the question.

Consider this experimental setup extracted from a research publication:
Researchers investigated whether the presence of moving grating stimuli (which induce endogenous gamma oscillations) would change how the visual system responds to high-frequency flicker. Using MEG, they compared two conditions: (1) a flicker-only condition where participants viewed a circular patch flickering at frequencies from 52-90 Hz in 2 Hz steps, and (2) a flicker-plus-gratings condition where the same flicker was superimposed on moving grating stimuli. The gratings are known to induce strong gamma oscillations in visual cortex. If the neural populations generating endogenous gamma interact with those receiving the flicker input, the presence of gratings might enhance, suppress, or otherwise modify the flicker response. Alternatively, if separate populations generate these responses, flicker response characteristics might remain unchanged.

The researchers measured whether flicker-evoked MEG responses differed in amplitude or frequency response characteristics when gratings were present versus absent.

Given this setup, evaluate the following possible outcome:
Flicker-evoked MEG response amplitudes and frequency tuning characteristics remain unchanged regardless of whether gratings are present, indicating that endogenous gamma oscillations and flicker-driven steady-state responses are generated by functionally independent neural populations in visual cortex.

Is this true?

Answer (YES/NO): YES